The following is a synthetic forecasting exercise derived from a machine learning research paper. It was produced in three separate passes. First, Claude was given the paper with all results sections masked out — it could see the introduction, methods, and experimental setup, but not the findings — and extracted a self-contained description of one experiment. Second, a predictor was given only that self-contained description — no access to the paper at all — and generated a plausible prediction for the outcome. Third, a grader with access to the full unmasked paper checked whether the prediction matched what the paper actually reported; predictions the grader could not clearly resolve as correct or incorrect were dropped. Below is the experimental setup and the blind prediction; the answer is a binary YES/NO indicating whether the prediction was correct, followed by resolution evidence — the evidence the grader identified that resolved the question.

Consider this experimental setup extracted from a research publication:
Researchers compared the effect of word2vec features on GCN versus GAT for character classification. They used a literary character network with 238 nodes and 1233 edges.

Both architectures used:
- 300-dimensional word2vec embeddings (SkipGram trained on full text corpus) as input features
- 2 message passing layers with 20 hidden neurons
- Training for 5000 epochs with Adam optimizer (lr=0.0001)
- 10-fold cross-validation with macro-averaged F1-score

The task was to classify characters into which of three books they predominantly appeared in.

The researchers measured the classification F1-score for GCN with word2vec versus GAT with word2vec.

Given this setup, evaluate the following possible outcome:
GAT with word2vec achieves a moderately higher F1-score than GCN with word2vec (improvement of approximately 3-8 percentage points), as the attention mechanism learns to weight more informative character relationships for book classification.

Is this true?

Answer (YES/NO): NO